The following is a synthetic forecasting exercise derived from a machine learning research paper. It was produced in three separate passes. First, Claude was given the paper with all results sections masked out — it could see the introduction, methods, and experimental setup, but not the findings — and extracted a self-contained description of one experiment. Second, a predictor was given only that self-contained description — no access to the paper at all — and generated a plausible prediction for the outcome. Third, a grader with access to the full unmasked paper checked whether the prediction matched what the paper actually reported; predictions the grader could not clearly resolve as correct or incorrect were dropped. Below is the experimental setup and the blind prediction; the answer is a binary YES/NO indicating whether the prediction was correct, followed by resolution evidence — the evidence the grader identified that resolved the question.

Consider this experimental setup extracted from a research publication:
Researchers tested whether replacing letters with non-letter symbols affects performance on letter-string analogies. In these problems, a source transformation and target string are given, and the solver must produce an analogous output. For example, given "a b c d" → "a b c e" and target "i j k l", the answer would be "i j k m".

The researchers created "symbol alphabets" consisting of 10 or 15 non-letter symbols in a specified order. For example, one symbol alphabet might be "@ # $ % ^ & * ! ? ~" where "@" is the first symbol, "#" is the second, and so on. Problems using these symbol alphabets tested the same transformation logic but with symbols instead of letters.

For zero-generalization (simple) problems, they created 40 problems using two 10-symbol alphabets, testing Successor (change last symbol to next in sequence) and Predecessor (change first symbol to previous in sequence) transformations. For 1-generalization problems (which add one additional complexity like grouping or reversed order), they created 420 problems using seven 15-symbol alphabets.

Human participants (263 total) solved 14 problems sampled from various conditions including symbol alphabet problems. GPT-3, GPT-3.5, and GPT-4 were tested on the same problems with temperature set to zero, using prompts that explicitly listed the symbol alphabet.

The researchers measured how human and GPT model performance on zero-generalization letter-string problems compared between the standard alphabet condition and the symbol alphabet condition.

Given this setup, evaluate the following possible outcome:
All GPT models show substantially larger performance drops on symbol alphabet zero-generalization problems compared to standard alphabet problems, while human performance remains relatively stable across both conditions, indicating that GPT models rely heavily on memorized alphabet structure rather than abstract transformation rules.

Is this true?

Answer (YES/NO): YES